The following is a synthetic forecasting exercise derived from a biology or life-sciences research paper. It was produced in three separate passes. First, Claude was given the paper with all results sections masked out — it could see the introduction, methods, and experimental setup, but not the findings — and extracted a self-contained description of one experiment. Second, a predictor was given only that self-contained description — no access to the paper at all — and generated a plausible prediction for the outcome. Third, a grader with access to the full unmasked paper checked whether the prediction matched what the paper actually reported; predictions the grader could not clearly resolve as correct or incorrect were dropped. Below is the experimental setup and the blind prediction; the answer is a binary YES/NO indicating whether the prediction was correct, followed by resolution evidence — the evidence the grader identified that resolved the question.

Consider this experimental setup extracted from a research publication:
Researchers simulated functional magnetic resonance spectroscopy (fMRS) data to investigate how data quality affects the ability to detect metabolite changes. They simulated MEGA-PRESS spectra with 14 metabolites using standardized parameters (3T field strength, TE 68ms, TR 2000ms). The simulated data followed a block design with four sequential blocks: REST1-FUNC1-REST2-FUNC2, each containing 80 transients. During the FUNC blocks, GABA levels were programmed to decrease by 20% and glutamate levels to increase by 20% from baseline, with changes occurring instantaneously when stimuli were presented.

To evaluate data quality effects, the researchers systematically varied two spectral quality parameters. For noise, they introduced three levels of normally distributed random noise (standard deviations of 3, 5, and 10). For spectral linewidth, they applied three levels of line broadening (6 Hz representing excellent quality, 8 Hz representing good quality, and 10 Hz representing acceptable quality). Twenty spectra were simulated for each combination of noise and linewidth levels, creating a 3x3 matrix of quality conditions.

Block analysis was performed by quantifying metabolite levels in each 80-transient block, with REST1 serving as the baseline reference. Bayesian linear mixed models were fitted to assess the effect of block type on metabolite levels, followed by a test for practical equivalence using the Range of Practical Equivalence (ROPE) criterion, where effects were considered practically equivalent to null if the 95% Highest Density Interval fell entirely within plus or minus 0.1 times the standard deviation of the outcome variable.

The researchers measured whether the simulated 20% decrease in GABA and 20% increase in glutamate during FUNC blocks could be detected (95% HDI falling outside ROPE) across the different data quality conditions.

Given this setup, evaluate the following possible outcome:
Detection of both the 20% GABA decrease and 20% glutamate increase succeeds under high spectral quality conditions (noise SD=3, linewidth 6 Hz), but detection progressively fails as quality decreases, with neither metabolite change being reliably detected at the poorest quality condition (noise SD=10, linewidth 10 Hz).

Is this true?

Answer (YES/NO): NO